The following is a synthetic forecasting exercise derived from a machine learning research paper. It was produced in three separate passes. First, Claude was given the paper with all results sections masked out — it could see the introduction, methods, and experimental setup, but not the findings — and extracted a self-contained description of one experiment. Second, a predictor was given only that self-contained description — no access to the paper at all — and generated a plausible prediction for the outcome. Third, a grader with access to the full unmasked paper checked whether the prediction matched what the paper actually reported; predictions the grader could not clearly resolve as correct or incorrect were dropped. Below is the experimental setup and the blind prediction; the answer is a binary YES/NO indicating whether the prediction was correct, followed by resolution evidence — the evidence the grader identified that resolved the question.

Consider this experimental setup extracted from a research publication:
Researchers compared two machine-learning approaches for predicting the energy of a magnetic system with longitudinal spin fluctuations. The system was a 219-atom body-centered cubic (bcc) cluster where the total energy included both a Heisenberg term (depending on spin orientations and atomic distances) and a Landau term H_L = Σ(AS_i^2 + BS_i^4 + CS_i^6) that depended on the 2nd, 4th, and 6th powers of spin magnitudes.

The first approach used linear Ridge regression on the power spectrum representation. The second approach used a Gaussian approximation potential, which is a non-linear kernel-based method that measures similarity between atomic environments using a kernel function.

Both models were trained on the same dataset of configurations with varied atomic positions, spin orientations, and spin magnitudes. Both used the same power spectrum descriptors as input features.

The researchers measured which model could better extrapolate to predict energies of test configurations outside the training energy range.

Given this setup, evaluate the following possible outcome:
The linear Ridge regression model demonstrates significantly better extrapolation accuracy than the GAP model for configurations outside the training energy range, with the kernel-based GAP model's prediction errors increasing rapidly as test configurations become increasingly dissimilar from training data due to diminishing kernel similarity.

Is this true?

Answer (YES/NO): NO